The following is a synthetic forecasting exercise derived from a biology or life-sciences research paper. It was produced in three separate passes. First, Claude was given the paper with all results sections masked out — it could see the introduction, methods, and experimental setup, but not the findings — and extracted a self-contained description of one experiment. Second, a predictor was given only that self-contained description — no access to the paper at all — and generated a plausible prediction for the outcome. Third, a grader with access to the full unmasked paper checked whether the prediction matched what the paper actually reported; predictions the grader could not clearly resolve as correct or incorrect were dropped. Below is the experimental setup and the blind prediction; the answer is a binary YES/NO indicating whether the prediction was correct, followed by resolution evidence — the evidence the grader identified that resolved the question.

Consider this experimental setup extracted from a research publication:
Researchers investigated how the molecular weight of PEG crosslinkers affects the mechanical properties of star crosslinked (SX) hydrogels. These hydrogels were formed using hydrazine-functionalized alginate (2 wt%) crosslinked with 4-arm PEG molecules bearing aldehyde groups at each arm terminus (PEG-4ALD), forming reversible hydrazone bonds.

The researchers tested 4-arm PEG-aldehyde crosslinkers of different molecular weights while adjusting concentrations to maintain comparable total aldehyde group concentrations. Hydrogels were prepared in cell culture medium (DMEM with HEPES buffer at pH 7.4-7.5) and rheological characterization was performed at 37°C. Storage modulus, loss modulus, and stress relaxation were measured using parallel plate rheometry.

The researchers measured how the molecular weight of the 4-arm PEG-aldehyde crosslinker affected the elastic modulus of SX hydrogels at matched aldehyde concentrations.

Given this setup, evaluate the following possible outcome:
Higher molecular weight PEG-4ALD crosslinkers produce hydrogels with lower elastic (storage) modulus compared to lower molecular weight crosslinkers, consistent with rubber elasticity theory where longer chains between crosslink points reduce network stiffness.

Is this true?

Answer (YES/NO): NO